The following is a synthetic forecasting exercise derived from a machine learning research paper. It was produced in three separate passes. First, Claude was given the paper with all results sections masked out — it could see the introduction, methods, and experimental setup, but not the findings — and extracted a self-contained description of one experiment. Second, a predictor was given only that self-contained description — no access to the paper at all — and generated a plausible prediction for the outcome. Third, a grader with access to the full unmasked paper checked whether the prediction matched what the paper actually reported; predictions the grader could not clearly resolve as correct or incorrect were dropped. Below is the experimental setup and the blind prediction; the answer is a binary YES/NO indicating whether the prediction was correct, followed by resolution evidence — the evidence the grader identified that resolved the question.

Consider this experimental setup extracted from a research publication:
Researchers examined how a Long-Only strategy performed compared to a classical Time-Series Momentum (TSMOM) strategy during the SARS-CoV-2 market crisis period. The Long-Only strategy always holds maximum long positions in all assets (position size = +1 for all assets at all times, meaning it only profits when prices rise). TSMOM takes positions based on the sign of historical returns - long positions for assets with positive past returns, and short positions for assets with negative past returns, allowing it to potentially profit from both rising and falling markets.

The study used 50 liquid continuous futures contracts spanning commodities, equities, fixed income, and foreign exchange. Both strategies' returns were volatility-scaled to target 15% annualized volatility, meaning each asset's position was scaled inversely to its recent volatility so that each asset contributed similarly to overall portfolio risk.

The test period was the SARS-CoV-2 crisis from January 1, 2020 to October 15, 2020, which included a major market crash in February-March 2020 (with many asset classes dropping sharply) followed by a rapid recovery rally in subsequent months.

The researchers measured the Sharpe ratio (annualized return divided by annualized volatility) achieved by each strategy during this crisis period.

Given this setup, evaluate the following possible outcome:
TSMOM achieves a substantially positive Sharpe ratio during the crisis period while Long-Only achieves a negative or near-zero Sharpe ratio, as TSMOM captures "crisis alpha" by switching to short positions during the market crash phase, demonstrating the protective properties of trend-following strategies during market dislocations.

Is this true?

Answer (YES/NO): NO